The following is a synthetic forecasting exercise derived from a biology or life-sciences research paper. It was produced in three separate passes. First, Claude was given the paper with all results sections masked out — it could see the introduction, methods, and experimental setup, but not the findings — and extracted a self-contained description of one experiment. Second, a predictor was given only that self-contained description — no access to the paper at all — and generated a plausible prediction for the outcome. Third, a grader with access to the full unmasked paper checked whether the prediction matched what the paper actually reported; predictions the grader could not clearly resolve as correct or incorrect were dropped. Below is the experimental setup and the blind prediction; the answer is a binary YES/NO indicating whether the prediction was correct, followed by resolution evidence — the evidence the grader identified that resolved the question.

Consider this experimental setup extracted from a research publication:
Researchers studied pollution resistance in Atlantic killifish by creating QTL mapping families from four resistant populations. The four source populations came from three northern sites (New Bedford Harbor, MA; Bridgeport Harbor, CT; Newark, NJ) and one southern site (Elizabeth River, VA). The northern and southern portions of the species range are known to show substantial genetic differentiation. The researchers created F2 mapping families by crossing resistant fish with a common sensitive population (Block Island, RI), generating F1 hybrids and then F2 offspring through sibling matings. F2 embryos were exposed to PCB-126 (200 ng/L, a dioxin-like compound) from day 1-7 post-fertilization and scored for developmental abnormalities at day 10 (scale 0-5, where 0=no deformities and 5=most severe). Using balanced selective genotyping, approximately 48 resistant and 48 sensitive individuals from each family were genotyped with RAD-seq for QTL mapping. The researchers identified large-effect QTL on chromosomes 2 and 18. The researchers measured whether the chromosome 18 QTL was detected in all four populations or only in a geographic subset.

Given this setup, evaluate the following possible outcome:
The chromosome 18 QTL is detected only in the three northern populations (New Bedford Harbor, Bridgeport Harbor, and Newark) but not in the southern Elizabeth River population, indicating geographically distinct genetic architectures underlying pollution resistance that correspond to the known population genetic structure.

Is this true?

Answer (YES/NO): NO